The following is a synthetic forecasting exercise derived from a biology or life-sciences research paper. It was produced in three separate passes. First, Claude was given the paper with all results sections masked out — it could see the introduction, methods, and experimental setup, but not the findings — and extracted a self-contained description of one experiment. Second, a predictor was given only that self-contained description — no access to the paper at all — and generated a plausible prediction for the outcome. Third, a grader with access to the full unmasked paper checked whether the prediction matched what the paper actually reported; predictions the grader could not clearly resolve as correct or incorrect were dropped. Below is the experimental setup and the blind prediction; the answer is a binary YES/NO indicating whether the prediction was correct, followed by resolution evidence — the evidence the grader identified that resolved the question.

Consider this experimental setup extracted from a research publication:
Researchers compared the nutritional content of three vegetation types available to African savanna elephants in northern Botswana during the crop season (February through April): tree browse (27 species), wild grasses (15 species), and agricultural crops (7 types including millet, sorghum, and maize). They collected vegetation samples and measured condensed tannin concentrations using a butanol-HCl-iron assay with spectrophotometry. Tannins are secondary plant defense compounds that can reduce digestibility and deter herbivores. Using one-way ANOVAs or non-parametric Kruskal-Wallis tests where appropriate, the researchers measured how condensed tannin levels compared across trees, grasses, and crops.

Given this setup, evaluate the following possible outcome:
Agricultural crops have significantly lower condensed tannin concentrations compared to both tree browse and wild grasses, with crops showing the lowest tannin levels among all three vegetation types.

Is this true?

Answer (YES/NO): NO